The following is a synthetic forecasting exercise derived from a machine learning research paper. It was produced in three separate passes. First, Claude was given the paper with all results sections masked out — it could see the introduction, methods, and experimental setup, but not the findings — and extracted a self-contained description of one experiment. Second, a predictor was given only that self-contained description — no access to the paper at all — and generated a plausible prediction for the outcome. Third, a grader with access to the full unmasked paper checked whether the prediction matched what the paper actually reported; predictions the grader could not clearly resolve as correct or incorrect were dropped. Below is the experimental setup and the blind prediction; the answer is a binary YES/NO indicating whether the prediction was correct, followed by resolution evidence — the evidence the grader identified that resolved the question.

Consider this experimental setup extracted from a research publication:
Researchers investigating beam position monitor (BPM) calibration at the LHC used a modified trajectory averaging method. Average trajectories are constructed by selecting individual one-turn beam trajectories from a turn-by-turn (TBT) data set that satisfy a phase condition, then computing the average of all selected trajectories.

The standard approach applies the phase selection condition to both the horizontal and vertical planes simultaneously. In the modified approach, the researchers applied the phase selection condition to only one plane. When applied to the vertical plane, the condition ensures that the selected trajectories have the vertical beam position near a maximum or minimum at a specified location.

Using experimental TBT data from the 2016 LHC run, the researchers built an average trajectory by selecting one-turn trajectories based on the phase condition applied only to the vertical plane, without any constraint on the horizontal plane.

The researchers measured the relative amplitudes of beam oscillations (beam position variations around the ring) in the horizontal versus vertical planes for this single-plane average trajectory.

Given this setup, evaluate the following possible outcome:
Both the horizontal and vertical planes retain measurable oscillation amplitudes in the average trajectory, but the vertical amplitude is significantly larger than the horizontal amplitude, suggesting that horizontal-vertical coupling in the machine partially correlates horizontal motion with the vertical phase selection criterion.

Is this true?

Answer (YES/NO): NO